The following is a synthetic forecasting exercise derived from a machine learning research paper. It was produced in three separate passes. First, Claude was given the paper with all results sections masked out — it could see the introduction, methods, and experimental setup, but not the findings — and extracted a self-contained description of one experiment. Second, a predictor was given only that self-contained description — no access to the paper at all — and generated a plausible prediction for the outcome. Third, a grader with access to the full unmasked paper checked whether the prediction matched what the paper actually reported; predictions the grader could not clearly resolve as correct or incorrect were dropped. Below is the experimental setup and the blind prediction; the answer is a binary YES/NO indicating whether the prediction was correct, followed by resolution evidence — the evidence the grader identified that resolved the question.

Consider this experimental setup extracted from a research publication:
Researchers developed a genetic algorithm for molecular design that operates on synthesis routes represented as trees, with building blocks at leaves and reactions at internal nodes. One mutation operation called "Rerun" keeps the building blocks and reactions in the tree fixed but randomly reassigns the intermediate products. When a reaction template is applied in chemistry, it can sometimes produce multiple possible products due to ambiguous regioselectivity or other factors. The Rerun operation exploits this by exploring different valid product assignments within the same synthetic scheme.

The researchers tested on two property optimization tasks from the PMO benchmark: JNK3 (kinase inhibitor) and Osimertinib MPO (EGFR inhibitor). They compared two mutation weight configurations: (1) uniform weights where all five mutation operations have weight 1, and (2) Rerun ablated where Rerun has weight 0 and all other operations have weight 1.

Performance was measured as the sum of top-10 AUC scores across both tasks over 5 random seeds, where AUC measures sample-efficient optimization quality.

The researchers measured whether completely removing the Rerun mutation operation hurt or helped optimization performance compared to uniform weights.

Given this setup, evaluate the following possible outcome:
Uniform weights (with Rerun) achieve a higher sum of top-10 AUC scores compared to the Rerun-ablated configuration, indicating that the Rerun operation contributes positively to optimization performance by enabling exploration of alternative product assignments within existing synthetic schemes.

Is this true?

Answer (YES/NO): NO